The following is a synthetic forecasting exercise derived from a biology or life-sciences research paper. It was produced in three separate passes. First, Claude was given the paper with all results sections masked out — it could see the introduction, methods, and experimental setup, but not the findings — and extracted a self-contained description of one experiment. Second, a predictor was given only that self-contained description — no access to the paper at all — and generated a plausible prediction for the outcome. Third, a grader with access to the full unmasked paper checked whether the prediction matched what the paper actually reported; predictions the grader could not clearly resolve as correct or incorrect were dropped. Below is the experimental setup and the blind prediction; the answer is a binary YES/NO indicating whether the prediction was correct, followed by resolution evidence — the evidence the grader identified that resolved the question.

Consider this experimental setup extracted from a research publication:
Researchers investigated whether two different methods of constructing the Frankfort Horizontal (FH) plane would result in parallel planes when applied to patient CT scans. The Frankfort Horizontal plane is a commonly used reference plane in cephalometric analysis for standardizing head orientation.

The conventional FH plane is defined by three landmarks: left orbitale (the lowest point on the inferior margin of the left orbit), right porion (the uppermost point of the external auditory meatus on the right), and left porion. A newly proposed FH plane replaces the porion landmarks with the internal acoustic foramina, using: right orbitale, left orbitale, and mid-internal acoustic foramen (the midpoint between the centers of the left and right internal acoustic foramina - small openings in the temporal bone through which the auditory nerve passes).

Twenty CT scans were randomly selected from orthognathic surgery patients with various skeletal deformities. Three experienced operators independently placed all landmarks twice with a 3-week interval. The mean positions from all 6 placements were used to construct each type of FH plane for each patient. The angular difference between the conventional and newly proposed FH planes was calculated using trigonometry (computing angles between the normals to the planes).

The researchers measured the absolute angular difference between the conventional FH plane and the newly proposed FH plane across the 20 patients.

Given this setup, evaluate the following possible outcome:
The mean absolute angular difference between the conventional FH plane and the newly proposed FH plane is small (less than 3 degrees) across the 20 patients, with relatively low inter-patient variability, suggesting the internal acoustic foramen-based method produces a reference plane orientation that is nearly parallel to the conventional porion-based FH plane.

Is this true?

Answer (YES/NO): NO